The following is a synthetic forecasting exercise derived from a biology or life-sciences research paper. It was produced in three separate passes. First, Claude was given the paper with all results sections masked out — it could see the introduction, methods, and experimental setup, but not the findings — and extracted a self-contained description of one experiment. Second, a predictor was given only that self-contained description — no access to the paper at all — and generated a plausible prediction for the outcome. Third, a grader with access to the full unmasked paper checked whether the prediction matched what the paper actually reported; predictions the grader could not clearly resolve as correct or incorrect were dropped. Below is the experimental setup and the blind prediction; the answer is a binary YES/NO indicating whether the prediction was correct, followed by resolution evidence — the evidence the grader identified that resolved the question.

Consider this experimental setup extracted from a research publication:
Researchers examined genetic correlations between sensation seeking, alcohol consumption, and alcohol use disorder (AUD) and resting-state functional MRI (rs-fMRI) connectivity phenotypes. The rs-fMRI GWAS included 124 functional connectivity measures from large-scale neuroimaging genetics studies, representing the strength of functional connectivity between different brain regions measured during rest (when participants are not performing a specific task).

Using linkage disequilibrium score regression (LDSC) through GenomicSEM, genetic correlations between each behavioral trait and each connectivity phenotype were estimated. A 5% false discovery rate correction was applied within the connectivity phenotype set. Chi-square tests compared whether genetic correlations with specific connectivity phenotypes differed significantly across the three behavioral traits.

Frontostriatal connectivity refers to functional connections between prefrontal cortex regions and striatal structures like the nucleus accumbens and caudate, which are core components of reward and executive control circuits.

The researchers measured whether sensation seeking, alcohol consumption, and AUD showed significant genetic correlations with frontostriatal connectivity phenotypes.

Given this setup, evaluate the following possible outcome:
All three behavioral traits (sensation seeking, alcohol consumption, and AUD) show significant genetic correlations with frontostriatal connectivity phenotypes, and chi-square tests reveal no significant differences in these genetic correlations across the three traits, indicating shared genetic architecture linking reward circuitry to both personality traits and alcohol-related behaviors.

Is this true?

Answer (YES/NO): NO